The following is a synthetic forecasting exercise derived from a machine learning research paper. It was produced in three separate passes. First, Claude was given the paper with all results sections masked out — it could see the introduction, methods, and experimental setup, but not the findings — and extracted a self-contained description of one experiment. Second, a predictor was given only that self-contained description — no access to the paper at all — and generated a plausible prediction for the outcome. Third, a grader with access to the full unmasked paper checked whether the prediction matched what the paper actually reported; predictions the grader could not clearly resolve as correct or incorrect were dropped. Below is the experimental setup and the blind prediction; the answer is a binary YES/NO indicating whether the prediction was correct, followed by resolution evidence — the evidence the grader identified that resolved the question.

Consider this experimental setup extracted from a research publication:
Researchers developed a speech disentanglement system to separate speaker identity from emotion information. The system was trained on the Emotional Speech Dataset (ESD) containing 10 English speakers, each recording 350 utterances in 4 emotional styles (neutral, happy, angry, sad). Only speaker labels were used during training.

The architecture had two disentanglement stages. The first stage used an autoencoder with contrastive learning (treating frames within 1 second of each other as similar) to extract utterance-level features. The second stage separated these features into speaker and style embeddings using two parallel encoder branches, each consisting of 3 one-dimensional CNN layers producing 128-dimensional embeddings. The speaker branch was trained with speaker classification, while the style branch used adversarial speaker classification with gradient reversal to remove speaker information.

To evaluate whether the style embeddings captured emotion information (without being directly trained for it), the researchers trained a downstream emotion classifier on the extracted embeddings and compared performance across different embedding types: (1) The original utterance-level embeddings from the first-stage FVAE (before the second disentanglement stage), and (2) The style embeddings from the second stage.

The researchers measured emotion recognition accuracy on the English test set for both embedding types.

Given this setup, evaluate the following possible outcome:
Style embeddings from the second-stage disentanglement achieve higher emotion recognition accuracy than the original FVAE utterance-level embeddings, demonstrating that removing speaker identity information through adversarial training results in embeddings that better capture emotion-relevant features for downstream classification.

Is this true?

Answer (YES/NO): YES